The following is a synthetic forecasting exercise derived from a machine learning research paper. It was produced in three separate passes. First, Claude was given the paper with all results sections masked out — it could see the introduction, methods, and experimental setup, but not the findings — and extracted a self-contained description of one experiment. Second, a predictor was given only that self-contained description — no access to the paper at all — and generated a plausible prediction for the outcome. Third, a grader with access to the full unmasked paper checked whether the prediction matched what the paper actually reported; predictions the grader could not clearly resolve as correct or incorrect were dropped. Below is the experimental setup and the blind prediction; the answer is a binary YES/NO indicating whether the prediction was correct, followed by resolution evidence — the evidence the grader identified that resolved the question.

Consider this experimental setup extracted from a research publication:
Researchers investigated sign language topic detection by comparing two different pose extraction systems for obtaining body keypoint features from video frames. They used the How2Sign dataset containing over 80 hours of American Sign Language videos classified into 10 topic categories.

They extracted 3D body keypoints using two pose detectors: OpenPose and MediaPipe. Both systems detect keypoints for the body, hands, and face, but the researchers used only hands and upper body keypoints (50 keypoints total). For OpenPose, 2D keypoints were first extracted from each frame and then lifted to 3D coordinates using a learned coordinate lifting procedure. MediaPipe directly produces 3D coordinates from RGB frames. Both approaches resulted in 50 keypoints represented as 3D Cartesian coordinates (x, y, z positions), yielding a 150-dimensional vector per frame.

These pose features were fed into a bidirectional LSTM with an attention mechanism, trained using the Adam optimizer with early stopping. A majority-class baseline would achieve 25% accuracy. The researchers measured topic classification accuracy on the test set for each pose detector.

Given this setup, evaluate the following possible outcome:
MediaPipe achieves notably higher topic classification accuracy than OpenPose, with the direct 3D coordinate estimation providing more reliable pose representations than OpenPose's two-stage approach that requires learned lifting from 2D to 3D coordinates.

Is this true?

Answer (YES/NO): NO